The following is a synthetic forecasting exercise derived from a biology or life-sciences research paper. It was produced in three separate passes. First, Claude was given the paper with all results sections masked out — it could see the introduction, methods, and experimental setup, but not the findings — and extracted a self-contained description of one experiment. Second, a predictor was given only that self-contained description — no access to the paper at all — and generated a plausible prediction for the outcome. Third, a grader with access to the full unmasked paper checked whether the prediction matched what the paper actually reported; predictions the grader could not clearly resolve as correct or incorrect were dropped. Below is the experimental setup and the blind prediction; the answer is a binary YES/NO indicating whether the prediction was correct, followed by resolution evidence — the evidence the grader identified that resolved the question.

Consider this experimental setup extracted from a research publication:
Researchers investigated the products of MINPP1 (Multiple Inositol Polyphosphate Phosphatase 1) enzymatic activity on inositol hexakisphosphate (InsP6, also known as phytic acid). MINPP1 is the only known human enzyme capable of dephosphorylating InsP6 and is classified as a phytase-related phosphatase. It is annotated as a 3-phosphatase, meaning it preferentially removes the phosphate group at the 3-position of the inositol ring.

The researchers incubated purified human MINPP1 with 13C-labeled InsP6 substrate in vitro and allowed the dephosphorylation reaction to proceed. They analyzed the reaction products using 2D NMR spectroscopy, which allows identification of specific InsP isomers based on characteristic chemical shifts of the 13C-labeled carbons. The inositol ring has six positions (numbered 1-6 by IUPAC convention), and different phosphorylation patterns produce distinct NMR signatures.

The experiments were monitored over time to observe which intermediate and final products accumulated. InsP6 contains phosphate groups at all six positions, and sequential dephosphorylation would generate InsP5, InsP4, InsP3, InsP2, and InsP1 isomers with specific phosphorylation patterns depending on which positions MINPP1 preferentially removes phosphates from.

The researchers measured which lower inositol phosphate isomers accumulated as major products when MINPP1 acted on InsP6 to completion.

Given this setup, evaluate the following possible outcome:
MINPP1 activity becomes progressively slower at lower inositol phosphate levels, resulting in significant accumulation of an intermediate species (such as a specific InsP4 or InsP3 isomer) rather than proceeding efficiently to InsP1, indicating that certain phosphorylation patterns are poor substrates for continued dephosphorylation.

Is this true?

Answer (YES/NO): NO